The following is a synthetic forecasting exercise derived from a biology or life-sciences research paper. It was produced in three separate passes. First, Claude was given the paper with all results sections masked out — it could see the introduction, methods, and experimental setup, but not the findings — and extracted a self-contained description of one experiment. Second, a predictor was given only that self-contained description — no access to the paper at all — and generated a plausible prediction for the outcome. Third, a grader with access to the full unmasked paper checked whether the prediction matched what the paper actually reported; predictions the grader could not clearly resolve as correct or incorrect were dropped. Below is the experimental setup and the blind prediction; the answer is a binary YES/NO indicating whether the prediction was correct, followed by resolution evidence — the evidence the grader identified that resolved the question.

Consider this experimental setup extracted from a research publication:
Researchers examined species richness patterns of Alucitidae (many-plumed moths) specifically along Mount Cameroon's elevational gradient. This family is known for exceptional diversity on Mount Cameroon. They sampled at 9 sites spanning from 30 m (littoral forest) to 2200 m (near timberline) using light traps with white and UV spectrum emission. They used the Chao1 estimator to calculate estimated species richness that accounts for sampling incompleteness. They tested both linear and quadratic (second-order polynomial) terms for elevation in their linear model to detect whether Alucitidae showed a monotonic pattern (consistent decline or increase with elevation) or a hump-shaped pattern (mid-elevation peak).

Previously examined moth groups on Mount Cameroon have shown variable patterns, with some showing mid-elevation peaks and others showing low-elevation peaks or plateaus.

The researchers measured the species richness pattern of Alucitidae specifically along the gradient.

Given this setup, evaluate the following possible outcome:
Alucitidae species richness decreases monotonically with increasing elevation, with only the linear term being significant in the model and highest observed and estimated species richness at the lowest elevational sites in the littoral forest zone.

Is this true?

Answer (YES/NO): NO